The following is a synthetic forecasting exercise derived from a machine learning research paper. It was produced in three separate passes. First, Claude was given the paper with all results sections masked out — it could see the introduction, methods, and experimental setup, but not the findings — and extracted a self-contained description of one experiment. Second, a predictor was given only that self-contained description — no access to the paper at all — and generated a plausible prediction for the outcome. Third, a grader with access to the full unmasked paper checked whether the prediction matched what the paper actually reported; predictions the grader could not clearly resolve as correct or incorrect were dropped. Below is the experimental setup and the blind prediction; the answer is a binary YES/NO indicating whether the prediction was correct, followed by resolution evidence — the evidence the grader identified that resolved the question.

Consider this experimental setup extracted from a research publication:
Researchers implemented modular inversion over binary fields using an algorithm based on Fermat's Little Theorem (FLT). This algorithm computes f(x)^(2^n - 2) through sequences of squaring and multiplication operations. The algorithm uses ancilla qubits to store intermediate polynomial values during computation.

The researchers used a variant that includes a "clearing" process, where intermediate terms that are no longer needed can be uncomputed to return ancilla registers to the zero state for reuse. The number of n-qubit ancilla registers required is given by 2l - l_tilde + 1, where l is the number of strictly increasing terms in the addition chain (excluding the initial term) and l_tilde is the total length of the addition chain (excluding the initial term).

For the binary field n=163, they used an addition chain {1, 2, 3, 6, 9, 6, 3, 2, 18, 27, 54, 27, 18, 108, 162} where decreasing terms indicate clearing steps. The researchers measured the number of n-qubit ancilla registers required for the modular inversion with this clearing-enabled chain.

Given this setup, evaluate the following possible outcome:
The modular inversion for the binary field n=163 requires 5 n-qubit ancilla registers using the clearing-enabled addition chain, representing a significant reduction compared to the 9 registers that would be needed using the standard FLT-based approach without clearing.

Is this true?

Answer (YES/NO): YES